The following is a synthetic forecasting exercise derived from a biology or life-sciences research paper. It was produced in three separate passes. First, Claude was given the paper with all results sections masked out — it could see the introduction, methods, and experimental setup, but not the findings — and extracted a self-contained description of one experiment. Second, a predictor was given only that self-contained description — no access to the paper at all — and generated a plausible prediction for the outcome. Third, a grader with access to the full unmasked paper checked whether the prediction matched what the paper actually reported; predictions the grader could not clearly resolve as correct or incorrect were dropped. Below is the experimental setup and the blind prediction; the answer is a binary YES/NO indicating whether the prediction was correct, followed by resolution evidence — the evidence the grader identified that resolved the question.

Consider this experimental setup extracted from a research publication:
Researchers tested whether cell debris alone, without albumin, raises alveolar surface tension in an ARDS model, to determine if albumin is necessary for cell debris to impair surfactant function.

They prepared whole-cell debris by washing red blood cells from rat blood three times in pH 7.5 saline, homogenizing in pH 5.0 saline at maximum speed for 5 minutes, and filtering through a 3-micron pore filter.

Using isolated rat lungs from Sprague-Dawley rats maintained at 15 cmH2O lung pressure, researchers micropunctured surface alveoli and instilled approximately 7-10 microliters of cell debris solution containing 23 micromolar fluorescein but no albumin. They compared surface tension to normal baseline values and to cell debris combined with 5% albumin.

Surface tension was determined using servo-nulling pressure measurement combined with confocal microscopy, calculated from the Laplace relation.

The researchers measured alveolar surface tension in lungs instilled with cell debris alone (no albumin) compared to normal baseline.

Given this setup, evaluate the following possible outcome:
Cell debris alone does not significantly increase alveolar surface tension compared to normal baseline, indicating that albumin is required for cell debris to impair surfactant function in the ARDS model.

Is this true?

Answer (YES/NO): YES